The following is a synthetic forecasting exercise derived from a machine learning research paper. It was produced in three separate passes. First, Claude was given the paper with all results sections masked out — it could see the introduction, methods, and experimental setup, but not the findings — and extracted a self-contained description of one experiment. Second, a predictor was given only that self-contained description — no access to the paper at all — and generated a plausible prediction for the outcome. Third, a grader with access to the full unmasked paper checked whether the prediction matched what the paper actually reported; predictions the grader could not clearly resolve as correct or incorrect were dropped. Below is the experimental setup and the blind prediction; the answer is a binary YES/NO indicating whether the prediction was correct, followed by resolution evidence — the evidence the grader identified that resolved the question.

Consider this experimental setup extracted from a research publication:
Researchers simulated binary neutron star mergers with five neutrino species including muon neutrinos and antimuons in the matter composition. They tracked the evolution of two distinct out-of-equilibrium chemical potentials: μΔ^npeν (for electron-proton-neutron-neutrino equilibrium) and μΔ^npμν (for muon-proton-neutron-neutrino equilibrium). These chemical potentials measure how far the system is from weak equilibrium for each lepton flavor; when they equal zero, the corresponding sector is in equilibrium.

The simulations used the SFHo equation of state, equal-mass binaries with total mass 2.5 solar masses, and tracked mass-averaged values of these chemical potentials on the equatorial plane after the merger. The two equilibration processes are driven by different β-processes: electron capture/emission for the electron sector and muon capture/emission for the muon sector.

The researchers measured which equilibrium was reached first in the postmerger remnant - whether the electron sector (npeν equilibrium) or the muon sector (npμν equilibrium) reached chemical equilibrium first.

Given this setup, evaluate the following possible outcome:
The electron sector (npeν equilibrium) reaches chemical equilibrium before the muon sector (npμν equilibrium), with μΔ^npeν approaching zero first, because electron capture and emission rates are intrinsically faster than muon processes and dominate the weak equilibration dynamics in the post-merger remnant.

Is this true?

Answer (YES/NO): NO